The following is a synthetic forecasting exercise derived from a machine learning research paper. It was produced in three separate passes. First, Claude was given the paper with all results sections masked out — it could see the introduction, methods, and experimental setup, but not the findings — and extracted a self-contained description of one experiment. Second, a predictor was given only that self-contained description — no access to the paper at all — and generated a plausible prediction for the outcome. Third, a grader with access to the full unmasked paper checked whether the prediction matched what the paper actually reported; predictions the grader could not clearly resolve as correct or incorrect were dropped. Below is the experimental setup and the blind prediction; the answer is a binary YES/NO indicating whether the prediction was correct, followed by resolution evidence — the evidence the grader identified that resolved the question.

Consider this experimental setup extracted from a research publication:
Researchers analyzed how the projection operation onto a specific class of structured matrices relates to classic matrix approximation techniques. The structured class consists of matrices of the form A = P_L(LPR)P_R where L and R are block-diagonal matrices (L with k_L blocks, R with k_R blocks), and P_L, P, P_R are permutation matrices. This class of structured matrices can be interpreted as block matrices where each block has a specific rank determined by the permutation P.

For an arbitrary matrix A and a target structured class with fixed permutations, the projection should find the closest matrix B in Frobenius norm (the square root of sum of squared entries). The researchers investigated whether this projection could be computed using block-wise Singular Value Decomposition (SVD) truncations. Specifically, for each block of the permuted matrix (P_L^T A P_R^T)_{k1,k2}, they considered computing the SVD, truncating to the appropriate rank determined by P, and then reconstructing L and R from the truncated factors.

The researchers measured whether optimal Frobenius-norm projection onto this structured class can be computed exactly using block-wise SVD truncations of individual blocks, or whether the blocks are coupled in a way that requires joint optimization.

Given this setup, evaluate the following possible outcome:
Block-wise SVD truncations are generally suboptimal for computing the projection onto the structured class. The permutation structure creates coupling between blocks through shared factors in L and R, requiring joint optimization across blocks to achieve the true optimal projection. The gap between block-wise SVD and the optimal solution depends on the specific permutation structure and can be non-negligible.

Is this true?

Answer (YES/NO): NO